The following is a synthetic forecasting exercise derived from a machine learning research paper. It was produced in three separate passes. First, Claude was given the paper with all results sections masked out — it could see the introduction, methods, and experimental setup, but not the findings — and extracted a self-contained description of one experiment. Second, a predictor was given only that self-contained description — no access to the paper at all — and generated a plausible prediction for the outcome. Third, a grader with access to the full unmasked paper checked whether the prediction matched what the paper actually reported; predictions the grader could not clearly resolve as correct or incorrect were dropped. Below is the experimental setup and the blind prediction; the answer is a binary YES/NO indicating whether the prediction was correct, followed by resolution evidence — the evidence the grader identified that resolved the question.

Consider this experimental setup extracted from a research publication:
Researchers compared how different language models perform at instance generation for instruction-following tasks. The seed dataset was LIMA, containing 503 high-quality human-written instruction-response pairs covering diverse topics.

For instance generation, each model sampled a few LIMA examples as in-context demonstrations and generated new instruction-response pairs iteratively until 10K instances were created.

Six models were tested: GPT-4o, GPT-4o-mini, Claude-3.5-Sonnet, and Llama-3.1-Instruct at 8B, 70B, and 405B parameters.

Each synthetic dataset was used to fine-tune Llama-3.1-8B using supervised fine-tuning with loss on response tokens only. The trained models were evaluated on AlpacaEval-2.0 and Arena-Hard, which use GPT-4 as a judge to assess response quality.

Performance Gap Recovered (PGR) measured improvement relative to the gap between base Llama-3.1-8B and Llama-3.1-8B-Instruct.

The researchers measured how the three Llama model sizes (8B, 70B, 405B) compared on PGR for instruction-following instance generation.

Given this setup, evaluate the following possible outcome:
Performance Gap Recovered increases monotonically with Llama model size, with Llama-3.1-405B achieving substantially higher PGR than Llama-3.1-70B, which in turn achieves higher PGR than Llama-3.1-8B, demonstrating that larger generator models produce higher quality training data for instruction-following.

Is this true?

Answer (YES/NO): NO